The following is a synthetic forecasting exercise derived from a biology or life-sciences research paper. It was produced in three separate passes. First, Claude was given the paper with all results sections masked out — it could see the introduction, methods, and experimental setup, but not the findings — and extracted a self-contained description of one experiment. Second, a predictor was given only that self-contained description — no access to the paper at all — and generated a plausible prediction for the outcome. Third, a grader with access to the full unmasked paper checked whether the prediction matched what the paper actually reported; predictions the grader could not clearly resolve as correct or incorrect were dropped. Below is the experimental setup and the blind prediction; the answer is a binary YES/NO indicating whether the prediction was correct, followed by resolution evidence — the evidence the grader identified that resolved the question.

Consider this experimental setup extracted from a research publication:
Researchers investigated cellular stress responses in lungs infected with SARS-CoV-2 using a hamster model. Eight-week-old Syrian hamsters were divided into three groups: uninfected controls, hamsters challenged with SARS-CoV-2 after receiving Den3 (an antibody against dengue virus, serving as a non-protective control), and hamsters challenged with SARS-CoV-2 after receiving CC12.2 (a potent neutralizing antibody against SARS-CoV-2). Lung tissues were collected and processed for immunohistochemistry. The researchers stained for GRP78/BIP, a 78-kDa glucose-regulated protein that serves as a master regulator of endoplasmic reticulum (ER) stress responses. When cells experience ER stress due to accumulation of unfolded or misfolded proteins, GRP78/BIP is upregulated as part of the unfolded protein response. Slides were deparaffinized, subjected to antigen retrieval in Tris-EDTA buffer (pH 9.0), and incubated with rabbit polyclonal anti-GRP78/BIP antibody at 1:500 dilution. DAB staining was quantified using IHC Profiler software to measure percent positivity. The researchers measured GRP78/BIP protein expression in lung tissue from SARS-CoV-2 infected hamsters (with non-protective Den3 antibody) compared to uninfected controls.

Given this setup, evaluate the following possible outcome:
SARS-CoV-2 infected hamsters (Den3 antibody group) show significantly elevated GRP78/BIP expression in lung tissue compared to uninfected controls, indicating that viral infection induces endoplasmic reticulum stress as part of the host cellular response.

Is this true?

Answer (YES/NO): YES